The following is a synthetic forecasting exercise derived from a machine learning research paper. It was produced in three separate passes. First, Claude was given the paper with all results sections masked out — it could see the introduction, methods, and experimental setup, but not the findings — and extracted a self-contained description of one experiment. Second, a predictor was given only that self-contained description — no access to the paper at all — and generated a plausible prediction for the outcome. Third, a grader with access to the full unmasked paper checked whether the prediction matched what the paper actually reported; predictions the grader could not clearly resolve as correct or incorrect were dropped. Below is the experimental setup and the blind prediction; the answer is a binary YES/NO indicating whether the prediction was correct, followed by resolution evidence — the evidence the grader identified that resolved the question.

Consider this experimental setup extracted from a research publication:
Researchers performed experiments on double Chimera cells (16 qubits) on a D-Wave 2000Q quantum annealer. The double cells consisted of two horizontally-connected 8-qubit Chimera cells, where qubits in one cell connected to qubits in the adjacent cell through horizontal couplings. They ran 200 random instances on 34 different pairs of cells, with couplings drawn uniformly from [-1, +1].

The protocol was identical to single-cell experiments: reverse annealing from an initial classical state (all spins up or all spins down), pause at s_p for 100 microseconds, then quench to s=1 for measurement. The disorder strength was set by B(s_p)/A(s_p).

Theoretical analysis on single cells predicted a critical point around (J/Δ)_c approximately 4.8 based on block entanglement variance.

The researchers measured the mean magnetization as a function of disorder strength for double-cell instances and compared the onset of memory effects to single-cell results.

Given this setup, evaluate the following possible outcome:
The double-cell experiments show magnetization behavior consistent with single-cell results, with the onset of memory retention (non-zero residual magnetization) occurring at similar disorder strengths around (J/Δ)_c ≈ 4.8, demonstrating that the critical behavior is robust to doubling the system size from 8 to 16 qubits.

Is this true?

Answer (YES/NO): NO